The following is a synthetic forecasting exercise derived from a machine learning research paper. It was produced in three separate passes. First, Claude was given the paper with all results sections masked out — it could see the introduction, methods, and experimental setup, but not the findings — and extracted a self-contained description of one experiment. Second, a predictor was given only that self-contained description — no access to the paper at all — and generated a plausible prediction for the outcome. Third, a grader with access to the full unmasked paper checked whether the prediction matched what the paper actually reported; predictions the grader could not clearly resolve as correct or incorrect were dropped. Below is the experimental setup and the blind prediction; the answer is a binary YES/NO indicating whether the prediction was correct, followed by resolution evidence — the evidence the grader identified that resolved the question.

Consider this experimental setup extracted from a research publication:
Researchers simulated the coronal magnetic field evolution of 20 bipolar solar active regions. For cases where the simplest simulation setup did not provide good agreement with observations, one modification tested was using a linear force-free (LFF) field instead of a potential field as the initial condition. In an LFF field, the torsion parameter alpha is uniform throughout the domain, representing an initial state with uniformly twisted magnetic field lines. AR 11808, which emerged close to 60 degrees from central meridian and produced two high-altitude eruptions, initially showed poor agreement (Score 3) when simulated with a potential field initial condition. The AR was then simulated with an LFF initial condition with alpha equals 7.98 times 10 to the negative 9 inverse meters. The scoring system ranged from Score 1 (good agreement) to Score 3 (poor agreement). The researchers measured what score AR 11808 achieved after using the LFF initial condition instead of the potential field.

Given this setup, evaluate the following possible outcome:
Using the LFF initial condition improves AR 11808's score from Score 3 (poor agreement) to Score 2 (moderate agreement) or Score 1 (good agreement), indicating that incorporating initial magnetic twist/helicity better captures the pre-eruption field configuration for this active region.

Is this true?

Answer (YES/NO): YES